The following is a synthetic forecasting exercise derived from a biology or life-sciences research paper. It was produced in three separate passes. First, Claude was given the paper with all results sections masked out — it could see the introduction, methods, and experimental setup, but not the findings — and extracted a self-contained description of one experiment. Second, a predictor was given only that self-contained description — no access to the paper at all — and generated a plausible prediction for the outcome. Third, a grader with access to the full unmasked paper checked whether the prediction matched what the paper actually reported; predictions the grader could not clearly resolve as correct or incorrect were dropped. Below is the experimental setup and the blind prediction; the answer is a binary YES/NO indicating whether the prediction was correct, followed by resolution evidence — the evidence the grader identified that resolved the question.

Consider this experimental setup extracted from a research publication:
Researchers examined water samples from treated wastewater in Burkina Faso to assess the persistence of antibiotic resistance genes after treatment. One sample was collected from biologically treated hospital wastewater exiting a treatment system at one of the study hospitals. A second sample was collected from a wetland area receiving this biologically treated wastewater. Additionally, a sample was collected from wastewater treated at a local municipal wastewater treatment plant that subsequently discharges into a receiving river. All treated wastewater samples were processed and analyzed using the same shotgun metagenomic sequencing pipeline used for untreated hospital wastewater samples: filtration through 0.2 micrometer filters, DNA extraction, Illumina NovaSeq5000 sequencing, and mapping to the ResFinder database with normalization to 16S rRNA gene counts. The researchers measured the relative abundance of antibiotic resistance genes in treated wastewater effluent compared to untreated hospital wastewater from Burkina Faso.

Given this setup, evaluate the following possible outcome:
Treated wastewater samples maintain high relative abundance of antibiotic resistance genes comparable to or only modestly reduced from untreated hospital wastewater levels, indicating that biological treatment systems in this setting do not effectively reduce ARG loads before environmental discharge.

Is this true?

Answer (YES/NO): YES